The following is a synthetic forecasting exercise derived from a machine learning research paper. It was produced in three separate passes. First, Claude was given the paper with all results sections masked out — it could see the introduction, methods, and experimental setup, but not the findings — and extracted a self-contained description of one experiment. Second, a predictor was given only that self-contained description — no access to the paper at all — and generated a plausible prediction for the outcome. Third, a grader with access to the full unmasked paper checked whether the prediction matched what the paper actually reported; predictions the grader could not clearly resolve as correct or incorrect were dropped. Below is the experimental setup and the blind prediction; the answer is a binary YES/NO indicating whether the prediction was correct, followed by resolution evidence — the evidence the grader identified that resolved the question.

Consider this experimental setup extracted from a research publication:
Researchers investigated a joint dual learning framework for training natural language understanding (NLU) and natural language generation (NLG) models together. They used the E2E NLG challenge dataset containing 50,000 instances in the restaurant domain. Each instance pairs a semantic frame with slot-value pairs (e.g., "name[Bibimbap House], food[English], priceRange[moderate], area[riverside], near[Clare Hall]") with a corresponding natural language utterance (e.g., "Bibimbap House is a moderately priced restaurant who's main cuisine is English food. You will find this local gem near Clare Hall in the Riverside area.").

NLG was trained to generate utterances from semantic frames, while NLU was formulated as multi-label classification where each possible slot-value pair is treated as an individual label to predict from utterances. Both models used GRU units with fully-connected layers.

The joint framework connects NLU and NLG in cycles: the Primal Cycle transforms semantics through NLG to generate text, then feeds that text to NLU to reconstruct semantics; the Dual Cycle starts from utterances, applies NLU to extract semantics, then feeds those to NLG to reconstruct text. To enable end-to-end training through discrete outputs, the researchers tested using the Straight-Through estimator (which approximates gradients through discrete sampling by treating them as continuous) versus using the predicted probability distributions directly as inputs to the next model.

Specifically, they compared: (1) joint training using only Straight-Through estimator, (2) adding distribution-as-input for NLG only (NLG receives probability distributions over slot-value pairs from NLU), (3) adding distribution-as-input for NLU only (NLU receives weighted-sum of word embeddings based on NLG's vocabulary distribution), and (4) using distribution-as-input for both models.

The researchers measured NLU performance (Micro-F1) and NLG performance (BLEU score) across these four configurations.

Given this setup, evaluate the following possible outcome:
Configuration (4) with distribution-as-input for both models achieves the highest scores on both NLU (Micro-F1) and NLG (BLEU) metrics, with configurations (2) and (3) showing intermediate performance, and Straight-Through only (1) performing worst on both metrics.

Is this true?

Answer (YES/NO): NO